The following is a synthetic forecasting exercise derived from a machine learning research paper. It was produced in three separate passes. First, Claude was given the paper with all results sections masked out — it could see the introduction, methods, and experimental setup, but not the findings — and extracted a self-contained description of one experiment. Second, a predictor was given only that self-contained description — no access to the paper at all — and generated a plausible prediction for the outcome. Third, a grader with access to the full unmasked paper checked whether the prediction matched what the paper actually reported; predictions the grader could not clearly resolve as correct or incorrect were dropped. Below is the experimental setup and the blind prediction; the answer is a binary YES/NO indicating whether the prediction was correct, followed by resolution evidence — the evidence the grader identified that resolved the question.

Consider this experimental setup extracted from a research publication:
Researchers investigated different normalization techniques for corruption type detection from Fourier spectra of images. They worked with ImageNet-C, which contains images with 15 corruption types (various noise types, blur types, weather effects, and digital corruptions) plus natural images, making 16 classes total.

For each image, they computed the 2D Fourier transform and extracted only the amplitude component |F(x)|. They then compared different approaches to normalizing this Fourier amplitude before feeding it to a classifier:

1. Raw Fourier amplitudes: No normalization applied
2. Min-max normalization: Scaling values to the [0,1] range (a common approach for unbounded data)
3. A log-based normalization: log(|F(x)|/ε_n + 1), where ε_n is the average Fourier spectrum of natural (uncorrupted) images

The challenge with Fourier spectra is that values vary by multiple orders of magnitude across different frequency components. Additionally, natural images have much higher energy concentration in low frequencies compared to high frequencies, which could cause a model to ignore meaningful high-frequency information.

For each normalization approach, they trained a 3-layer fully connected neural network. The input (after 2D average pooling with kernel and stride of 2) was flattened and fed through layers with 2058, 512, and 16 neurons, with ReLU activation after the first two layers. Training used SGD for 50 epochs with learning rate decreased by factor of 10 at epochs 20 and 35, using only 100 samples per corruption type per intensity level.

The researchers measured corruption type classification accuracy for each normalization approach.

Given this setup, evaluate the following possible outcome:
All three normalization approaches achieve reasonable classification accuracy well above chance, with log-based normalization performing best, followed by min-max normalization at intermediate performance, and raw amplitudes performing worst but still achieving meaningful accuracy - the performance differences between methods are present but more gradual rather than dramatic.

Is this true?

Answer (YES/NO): NO